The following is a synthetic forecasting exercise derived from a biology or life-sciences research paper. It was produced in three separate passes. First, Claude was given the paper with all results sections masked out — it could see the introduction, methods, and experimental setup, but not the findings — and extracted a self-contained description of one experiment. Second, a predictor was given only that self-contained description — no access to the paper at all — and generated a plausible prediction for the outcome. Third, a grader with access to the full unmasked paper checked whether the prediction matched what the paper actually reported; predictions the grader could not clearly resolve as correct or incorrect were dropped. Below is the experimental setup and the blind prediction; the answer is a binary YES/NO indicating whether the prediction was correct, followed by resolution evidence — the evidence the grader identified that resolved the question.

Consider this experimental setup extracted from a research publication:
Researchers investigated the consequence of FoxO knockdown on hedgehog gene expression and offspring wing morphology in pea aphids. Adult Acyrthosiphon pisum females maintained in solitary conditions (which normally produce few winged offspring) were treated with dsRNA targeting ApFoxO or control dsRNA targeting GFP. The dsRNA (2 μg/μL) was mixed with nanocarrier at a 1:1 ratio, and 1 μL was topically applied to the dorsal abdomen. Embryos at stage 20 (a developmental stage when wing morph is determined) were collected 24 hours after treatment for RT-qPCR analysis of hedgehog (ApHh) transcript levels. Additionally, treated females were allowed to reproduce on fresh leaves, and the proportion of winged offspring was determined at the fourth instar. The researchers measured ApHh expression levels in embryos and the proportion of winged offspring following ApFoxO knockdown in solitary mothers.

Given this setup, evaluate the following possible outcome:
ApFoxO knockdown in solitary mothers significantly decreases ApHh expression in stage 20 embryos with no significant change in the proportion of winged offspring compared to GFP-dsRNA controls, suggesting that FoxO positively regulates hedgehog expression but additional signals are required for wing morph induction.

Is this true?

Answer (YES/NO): NO